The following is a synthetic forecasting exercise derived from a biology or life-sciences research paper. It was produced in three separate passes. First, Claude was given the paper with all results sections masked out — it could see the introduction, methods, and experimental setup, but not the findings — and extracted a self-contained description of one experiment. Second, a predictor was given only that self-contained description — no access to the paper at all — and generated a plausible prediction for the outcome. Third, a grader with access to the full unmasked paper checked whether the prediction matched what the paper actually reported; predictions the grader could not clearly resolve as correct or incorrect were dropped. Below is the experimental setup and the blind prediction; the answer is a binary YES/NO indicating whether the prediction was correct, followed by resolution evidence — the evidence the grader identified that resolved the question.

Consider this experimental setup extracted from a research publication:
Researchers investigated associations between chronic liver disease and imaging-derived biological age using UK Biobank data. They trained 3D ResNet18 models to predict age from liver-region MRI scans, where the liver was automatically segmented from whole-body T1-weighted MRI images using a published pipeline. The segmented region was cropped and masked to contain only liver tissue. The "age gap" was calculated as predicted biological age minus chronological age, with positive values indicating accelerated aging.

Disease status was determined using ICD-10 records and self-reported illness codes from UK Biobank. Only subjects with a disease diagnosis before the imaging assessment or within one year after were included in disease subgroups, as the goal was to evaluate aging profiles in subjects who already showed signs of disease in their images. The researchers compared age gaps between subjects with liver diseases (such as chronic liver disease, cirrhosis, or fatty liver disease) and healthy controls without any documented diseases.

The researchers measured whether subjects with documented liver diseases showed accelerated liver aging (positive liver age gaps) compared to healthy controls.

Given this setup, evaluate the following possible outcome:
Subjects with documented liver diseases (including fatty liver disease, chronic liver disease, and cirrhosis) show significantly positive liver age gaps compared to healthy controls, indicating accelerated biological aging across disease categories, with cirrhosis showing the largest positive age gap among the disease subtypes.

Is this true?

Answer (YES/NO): NO